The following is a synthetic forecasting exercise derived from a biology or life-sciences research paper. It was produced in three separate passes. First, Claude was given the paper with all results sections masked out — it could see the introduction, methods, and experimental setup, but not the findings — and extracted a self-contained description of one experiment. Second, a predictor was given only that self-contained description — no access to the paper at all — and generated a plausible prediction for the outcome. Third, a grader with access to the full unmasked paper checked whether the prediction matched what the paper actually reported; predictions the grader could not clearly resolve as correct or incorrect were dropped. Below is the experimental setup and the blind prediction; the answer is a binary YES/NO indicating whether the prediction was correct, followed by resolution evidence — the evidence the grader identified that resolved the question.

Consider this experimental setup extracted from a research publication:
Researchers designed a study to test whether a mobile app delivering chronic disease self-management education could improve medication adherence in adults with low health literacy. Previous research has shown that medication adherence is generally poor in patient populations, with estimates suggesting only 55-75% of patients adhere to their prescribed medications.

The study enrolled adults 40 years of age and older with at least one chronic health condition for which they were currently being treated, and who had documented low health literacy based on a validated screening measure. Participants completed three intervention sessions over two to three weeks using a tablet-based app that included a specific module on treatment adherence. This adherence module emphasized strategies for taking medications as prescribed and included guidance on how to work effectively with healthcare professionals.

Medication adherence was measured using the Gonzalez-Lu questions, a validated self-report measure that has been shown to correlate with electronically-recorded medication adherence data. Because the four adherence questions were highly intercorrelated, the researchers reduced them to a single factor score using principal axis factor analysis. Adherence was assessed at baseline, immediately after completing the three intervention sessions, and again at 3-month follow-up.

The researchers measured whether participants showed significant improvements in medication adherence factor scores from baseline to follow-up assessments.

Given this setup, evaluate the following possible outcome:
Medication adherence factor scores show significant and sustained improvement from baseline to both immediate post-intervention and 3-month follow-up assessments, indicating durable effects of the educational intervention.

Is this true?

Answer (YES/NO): NO